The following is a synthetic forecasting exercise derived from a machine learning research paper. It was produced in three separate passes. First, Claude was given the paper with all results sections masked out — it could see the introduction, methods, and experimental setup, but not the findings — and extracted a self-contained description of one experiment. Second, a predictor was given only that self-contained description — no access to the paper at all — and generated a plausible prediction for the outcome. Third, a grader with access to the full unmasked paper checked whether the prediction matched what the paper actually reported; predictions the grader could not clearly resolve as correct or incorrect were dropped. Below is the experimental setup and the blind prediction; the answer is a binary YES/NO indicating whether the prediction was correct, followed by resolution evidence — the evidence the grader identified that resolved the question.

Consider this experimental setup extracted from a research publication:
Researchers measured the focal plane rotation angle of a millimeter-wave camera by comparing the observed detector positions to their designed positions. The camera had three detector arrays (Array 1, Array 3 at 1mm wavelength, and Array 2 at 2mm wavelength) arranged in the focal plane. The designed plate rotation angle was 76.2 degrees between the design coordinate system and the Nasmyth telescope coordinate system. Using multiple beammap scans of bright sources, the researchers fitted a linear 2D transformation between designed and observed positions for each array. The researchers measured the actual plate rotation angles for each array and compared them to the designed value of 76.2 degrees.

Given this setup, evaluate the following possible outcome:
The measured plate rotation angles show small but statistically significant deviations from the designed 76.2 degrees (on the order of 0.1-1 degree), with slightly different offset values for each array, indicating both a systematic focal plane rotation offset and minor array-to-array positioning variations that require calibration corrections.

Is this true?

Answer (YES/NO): NO